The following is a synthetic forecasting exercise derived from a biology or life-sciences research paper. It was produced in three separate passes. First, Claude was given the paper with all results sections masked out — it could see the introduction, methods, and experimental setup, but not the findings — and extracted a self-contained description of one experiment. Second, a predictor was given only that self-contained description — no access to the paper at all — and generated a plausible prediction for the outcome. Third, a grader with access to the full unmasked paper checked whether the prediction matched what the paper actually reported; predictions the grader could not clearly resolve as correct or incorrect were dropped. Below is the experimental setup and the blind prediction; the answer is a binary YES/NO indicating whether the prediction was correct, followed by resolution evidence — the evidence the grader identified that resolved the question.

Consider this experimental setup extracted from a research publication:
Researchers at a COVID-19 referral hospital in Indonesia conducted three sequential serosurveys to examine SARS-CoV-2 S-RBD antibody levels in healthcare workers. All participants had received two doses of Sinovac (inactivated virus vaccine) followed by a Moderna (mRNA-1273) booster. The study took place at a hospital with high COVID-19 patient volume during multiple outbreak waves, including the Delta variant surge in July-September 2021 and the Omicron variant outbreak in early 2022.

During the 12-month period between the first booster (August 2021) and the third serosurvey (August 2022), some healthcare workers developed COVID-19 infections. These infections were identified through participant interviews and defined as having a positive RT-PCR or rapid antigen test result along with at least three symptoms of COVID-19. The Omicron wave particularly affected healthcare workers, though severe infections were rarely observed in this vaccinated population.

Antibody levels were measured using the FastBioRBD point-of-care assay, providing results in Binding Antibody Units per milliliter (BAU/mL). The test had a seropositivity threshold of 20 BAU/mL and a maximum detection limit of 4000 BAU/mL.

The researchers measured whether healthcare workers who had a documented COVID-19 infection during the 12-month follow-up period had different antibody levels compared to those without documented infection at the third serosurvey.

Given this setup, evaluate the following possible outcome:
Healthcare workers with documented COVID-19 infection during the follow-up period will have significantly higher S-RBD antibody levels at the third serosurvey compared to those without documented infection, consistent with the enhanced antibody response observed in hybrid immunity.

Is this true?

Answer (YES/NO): NO